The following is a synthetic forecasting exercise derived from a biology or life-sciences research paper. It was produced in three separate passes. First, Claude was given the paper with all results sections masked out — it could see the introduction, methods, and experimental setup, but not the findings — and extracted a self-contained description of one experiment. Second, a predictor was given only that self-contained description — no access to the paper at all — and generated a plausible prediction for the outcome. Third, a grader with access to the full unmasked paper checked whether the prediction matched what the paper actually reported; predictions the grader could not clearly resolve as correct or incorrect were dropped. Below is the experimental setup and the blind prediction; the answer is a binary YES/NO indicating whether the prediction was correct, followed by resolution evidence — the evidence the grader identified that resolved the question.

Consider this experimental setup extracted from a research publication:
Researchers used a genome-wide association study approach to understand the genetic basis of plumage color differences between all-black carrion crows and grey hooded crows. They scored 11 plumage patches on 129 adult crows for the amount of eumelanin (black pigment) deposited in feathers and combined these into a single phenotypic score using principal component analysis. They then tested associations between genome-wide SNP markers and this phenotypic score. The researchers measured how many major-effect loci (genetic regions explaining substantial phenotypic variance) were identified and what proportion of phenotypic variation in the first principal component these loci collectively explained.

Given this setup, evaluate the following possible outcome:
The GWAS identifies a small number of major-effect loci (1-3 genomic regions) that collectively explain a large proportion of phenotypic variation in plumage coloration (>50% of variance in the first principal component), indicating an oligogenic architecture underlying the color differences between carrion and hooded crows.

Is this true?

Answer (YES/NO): YES